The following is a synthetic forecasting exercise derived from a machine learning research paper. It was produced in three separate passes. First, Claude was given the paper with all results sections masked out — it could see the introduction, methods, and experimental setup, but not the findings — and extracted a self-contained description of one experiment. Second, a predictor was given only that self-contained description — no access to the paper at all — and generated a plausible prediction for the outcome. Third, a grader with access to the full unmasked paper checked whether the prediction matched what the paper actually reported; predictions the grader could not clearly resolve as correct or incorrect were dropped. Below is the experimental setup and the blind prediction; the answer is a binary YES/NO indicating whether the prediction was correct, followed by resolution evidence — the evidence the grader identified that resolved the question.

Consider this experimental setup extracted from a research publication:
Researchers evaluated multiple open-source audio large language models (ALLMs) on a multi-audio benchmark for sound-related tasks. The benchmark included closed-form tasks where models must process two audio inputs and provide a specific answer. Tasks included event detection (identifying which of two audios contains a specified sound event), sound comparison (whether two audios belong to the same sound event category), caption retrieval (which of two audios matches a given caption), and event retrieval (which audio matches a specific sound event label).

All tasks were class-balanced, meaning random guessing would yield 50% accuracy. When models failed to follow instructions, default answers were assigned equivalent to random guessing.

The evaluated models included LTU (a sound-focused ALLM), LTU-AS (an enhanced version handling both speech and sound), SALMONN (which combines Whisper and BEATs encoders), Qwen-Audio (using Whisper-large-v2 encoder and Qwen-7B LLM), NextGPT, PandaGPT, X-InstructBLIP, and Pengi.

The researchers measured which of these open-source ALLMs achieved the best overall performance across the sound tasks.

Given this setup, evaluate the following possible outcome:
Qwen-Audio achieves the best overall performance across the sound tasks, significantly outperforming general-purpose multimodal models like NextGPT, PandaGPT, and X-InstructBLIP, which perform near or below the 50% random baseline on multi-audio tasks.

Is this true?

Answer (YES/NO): YES